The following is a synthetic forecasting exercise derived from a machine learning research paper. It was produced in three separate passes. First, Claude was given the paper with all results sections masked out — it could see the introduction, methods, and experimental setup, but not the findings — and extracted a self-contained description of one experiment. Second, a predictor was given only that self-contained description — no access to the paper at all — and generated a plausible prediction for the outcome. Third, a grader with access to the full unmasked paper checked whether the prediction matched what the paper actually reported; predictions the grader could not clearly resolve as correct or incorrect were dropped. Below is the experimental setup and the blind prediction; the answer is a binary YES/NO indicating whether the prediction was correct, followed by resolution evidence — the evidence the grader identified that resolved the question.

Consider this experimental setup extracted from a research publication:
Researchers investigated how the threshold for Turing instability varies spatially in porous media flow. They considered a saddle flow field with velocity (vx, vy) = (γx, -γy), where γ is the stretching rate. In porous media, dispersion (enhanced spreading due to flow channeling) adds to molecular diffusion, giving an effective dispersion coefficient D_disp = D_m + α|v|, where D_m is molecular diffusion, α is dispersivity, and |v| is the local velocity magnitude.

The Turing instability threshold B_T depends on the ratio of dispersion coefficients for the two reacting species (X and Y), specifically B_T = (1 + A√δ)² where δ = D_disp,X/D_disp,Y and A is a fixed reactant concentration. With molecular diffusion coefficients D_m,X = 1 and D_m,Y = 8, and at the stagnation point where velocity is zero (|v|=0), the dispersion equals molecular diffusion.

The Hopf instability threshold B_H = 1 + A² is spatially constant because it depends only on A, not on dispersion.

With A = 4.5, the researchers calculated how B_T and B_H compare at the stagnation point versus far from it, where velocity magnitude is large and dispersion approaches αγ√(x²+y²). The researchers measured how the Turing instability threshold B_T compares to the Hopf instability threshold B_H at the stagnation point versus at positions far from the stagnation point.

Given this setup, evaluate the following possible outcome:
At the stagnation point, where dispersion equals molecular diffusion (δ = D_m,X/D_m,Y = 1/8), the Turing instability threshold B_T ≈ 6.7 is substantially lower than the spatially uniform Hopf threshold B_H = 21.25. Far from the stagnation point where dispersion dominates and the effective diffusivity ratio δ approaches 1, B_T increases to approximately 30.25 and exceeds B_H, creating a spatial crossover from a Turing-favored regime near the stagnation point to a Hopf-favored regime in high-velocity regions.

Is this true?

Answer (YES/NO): YES